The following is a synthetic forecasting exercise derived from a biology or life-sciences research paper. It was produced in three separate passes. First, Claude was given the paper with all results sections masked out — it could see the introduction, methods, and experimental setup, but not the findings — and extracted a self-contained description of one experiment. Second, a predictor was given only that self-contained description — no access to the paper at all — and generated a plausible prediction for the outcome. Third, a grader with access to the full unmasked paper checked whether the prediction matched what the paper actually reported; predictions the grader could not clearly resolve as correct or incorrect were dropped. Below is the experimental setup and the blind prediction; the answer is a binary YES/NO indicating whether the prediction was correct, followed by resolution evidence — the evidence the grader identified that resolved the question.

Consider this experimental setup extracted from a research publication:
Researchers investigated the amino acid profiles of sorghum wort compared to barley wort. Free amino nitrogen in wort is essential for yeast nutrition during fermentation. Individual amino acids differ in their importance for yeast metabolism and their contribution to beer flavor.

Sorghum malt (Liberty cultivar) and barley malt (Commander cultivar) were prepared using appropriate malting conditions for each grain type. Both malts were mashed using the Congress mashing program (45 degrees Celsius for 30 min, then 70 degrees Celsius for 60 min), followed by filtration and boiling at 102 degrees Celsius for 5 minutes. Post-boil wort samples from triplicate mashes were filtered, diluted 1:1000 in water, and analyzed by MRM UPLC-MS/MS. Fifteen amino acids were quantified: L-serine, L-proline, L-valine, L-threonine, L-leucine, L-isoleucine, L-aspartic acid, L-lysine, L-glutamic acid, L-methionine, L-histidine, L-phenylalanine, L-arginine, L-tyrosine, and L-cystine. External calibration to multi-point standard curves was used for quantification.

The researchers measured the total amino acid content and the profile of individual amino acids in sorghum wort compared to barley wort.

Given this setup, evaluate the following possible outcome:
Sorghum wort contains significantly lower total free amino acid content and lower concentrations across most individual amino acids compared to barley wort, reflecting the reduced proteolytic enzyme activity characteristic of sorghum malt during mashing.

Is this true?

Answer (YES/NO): NO